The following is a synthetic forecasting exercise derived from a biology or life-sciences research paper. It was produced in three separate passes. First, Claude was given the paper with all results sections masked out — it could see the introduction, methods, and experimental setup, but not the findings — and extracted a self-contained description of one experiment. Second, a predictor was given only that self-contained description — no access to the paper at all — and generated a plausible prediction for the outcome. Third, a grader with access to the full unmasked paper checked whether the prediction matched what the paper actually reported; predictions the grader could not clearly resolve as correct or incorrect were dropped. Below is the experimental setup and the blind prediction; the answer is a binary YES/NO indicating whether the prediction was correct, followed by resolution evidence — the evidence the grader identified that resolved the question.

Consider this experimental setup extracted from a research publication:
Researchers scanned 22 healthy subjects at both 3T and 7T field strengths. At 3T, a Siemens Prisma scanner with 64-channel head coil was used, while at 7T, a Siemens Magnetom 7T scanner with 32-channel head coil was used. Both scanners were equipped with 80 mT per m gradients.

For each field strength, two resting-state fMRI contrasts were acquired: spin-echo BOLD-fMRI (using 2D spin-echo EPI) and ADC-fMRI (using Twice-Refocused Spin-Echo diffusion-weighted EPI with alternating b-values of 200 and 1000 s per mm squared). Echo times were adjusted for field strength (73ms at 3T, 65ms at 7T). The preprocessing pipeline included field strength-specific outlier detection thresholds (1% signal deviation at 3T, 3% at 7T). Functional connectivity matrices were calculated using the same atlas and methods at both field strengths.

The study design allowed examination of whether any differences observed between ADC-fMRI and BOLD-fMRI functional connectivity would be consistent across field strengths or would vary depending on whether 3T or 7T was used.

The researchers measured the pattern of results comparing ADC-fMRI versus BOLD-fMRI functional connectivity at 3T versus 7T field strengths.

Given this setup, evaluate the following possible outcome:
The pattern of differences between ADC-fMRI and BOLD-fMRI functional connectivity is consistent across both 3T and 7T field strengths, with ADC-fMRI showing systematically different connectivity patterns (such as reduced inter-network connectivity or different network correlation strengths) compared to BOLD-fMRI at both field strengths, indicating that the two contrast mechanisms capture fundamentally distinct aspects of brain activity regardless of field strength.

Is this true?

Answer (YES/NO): YES